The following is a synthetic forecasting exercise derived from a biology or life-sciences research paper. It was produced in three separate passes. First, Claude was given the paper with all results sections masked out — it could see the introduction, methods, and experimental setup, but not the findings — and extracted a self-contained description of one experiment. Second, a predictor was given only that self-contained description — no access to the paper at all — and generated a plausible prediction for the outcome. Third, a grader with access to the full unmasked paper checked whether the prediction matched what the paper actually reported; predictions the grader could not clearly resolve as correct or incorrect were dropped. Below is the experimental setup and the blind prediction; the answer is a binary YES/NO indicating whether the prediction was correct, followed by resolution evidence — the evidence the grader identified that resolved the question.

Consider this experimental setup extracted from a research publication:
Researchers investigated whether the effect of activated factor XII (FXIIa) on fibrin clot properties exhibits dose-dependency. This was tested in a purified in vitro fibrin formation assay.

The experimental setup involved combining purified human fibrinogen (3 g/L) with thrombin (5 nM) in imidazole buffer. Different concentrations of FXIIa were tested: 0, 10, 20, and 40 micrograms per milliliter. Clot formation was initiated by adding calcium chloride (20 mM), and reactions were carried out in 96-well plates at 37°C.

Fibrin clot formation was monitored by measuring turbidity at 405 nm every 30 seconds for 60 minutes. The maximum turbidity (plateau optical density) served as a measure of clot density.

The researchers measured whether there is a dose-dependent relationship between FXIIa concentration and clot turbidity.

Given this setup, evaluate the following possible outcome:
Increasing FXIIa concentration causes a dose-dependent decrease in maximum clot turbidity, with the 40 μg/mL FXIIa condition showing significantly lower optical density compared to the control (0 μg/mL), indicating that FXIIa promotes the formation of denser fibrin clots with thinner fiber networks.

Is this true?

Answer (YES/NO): NO